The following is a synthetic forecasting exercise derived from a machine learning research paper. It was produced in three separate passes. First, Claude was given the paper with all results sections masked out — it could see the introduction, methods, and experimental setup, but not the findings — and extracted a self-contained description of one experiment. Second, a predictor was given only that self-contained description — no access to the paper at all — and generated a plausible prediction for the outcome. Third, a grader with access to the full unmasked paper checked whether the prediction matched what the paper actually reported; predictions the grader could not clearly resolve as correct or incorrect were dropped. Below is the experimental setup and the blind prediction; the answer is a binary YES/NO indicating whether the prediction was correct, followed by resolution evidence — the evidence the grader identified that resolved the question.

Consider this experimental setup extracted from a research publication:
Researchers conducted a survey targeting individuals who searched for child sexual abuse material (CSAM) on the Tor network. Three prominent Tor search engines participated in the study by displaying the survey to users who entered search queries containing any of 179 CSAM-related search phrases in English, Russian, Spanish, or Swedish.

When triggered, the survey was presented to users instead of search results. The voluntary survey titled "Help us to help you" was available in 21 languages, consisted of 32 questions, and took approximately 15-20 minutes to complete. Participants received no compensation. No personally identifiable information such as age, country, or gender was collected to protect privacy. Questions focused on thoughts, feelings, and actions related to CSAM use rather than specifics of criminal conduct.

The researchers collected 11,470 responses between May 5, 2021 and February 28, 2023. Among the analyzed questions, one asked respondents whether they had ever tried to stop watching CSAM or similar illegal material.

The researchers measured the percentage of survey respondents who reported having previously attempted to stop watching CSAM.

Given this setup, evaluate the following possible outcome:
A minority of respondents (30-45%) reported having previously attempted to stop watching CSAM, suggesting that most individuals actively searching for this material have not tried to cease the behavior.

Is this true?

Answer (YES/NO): NO